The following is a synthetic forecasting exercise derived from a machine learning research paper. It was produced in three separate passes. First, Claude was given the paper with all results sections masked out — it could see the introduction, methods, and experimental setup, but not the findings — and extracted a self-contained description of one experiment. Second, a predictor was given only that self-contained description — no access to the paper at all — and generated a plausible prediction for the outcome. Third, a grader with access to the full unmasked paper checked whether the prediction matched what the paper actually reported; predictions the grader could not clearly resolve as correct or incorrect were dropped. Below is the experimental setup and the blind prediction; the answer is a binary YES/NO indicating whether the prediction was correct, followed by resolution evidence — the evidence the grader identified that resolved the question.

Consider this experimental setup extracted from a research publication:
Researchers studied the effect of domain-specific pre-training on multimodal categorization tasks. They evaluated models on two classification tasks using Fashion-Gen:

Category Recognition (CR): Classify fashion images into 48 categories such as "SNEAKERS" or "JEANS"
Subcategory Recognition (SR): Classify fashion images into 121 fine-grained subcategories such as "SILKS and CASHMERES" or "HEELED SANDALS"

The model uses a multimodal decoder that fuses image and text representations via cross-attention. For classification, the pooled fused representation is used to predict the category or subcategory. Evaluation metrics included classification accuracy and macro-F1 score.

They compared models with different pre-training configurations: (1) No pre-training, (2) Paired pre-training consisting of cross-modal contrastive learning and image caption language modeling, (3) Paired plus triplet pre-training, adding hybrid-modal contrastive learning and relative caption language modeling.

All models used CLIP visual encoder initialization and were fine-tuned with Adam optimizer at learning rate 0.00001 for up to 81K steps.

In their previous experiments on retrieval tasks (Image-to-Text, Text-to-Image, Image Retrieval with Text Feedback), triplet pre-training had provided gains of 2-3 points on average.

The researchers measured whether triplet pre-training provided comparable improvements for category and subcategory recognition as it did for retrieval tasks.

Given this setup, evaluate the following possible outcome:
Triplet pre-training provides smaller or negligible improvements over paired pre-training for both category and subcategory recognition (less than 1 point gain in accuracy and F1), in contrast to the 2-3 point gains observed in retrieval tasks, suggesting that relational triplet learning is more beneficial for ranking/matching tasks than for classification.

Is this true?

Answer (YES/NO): YES